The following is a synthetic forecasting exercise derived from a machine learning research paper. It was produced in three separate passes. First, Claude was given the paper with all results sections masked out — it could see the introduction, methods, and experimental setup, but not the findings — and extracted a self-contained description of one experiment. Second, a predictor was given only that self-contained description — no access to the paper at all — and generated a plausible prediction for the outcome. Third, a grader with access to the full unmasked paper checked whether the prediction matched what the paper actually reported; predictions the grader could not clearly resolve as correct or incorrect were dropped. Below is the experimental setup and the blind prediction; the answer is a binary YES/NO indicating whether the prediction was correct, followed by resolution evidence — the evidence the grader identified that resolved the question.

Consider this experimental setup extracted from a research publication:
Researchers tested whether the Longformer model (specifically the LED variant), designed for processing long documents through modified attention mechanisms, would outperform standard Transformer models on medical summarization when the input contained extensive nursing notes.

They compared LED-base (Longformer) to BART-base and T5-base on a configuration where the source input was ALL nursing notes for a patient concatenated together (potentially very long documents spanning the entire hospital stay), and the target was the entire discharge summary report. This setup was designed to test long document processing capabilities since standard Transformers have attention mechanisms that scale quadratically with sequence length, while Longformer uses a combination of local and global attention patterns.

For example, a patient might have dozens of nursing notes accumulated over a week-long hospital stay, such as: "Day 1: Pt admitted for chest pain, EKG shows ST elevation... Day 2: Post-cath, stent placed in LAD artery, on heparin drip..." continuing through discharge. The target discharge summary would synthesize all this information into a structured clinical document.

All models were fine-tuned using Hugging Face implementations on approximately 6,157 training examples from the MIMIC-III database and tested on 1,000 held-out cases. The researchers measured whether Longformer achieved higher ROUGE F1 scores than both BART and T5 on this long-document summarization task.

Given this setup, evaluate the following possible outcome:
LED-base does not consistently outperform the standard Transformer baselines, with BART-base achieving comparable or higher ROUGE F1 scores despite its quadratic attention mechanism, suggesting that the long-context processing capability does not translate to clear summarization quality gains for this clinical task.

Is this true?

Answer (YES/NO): YES